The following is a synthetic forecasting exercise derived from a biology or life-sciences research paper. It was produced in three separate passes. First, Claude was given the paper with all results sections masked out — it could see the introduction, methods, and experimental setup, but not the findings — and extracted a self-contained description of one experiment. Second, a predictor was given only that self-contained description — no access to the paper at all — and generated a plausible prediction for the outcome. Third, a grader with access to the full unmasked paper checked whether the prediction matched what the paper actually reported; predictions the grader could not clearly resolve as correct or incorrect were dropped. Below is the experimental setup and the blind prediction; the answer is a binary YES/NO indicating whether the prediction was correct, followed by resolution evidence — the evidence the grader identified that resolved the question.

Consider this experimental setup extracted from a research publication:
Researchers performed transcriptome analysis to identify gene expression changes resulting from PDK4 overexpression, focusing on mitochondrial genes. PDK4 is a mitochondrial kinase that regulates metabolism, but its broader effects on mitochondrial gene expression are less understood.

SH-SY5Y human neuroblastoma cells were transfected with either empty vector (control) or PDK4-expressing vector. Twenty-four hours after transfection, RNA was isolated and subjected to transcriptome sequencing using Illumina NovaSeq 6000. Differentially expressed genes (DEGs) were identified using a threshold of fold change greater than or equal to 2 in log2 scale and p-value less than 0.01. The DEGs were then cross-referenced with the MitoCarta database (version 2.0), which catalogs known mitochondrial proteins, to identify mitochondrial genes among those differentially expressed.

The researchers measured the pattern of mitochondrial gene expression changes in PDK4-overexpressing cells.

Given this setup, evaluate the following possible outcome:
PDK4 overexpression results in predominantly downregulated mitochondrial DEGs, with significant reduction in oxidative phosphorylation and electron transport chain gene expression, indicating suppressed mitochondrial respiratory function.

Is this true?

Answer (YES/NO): NO